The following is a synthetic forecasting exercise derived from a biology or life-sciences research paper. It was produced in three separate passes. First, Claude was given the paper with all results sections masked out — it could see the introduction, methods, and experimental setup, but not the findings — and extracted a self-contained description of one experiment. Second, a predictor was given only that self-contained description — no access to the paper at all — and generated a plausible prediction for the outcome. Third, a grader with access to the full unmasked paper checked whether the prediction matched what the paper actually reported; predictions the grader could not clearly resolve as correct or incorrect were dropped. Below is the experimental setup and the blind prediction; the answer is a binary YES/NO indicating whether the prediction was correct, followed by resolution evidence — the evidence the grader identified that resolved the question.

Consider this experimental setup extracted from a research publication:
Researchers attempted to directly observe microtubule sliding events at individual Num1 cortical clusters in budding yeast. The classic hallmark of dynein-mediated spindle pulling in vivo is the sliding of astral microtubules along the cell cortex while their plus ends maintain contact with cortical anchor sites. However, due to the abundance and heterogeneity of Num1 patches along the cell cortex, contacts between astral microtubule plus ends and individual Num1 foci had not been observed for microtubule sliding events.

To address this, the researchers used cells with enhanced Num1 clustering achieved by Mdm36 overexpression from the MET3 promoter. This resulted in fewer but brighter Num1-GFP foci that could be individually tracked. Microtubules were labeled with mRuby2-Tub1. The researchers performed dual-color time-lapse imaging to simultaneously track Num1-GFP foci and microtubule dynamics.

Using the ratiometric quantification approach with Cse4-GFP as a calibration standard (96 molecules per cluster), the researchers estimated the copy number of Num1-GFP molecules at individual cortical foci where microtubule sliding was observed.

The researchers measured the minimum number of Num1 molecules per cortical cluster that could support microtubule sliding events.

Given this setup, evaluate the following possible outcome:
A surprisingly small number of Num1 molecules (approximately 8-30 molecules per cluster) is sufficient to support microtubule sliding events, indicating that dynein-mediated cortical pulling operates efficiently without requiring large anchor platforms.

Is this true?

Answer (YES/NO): NO